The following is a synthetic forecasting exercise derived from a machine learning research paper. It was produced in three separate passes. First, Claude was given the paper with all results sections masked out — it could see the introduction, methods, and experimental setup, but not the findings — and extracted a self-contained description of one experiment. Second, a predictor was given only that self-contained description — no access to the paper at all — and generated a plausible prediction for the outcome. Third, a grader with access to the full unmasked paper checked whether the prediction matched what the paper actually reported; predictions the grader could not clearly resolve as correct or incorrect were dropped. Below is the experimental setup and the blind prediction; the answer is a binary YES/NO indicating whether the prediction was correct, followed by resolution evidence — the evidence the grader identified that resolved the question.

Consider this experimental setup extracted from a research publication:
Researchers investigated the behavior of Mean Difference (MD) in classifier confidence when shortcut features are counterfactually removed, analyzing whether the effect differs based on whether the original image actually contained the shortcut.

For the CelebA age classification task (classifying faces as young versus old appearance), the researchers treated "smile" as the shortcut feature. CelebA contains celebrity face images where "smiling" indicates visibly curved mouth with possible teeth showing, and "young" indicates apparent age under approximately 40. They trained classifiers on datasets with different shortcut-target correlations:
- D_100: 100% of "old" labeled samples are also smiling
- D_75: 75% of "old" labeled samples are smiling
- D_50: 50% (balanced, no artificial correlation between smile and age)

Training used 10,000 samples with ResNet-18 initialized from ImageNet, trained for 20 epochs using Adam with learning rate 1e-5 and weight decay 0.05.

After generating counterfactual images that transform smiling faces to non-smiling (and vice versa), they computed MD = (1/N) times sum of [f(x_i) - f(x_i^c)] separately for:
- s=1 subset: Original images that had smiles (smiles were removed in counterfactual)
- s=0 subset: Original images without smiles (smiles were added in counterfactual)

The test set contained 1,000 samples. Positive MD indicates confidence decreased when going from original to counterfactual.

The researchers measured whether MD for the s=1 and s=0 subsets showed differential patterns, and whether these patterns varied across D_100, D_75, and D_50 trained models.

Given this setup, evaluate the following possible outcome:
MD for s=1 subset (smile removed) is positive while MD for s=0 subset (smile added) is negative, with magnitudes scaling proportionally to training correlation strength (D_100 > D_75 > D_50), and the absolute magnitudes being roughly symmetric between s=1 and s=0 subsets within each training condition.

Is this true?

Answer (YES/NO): NO